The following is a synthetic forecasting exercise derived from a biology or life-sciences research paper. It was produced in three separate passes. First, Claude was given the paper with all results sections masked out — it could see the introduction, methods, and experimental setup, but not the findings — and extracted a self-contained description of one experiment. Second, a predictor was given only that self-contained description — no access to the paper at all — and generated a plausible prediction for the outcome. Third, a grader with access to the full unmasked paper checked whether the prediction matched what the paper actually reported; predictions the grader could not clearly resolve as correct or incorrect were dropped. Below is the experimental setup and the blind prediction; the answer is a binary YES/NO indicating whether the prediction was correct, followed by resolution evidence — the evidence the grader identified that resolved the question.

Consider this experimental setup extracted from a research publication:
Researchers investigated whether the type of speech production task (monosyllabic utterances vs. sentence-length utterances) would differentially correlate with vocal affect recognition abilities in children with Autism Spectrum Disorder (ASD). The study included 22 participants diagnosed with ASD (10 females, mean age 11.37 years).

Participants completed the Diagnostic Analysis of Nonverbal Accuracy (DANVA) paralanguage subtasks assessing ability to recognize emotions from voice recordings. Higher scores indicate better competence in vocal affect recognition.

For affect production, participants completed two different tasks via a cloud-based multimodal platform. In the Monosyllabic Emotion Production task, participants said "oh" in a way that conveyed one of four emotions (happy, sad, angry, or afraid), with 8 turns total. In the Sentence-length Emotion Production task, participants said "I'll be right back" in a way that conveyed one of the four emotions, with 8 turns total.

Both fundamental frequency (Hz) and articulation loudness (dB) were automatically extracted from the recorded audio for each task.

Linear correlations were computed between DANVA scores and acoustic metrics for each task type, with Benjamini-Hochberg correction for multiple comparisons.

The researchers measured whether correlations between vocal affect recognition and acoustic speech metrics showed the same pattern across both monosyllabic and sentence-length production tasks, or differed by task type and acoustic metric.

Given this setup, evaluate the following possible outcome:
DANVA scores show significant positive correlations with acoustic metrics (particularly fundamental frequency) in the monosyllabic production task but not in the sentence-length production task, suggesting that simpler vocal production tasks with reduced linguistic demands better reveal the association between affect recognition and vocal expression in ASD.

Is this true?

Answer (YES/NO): NO